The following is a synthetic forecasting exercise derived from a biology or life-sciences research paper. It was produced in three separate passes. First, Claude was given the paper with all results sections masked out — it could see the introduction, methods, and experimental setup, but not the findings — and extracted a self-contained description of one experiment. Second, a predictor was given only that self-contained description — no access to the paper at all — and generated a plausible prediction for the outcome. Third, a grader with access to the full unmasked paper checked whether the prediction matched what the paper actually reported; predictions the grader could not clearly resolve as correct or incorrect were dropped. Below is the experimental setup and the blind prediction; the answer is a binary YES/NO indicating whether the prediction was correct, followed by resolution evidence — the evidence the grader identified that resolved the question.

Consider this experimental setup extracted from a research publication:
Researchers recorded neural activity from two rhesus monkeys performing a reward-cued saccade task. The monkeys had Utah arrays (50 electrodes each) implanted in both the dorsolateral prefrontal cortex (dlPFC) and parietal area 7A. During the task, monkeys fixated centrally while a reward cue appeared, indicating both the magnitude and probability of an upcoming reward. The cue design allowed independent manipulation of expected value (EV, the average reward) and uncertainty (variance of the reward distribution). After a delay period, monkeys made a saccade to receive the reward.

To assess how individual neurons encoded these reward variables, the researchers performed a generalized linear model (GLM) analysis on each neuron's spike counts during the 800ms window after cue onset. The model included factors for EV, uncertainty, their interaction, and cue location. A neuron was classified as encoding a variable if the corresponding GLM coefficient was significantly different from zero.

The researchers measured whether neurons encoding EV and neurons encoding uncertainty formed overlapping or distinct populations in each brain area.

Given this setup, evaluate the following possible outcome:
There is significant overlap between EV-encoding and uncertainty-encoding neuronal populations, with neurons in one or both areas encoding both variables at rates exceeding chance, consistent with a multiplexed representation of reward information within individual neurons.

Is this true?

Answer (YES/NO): NO